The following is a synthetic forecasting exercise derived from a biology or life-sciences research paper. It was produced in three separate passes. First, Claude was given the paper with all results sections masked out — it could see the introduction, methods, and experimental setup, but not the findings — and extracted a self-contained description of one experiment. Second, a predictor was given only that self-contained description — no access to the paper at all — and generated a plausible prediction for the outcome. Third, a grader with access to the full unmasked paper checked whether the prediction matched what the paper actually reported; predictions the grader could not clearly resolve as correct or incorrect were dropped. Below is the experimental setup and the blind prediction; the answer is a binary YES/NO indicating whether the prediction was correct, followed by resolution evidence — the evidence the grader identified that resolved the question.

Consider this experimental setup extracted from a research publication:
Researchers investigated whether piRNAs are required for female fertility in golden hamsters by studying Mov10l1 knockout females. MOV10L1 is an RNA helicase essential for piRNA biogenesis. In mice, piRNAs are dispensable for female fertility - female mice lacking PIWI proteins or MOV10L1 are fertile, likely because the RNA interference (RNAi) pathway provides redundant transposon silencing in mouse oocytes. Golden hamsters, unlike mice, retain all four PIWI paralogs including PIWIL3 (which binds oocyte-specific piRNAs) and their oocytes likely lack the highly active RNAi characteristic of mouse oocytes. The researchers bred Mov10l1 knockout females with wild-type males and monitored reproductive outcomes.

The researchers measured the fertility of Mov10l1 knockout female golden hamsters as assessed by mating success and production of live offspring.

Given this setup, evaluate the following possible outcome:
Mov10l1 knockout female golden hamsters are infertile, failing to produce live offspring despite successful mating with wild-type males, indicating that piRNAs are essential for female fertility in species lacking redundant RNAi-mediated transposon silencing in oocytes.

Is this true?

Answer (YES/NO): YES